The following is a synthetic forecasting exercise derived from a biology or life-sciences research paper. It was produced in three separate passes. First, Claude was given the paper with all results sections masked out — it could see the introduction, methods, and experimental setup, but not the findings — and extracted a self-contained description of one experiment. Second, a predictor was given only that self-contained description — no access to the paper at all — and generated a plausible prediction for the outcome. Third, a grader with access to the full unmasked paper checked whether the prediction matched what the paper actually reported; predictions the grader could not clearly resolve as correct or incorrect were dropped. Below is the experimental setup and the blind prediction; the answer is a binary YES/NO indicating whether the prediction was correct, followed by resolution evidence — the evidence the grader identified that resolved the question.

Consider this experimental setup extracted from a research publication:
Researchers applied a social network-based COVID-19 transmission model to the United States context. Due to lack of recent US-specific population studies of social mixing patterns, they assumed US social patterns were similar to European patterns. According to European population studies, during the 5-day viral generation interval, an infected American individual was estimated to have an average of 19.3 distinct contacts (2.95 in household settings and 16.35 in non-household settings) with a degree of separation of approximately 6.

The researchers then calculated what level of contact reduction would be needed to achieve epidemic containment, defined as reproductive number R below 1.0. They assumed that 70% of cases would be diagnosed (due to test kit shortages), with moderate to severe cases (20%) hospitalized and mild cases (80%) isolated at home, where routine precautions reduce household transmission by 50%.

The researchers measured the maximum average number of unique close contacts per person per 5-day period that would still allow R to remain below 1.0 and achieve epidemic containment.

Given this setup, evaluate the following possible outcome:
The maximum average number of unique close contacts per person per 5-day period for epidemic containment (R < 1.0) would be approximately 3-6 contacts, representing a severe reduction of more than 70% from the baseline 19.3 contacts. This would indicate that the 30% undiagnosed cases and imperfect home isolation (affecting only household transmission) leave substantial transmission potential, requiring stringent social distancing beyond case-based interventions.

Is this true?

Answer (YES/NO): NO